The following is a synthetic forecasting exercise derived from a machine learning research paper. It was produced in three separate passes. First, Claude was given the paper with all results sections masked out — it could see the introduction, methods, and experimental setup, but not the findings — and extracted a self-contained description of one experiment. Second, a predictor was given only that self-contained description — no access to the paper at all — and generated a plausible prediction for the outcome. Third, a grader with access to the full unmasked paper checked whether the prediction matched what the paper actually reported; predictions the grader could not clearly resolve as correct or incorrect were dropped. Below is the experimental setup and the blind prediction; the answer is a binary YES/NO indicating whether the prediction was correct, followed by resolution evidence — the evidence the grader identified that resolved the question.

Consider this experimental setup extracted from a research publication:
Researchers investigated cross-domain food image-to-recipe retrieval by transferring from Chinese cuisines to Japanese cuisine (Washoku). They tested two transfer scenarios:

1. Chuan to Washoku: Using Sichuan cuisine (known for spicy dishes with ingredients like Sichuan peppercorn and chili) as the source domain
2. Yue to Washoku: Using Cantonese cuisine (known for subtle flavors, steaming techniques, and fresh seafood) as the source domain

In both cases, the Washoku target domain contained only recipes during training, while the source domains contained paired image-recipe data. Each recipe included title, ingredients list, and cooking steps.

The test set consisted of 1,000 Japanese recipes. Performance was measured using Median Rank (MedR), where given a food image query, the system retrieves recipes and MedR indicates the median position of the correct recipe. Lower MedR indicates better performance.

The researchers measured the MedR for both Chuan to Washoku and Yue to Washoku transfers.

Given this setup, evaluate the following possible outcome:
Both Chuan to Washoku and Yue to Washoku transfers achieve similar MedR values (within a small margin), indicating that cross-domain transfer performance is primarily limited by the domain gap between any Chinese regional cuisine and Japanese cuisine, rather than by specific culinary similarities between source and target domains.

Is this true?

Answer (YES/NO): NO